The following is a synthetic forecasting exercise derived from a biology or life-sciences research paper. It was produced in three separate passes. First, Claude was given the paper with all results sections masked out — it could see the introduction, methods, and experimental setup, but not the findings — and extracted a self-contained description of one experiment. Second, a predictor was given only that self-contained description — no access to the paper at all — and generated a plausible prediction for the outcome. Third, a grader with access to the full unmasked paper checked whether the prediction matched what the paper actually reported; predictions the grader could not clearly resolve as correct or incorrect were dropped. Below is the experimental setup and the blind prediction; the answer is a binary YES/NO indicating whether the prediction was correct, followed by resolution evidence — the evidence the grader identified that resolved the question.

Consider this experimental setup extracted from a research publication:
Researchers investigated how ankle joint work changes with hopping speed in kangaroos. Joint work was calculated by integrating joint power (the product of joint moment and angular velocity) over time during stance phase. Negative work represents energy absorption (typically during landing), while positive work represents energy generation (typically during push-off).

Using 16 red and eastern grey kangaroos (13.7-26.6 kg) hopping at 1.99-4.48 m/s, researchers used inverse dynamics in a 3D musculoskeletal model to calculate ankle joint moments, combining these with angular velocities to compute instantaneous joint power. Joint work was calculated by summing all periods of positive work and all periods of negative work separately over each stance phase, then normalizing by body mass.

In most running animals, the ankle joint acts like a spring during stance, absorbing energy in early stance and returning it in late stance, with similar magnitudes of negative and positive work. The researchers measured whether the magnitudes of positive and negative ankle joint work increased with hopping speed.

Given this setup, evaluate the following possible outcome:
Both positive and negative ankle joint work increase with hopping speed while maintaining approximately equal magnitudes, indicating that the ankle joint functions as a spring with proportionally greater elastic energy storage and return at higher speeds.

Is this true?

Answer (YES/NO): YES